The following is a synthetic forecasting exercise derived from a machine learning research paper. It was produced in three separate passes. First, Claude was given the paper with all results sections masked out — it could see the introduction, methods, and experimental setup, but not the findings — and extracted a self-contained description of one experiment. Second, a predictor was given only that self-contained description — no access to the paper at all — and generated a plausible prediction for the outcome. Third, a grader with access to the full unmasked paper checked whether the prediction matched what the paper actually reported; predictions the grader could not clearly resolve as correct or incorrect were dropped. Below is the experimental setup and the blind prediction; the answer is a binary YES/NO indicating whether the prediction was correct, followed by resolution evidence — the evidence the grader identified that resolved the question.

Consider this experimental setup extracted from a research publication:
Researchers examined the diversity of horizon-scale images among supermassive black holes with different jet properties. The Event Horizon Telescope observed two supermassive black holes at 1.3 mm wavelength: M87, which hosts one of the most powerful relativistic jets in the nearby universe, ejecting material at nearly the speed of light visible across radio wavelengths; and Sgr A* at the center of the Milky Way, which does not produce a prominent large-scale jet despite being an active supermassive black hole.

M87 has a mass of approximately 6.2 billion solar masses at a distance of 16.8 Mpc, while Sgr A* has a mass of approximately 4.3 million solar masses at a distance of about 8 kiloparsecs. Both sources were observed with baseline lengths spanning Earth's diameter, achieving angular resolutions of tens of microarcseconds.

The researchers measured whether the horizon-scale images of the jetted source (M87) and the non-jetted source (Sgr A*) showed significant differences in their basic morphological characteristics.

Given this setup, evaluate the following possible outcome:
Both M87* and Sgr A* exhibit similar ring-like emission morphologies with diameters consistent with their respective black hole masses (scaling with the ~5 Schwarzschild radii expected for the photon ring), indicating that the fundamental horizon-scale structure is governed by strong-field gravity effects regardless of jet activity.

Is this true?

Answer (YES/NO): YES